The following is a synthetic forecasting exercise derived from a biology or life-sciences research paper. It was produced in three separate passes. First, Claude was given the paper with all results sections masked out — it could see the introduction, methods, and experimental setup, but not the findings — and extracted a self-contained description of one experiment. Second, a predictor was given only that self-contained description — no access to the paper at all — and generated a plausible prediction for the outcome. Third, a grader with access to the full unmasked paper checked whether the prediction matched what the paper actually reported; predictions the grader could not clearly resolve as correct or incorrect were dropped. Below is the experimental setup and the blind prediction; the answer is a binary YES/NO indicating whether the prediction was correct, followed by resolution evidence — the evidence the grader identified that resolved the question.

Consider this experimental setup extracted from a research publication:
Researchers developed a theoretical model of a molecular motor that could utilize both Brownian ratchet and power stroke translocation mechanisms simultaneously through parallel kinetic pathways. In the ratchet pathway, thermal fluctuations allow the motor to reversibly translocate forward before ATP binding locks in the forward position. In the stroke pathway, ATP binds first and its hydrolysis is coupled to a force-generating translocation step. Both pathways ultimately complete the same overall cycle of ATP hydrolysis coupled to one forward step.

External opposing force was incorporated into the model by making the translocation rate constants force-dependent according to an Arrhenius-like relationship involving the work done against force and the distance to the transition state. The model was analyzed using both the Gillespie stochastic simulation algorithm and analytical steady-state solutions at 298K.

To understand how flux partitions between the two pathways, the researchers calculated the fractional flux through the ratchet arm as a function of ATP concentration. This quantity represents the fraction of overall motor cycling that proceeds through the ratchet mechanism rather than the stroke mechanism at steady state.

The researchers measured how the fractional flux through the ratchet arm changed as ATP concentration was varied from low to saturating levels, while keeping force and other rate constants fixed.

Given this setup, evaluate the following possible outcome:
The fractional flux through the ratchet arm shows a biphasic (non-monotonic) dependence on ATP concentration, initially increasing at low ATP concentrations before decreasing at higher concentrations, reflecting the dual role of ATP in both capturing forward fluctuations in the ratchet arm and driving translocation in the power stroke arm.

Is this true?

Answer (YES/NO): NO